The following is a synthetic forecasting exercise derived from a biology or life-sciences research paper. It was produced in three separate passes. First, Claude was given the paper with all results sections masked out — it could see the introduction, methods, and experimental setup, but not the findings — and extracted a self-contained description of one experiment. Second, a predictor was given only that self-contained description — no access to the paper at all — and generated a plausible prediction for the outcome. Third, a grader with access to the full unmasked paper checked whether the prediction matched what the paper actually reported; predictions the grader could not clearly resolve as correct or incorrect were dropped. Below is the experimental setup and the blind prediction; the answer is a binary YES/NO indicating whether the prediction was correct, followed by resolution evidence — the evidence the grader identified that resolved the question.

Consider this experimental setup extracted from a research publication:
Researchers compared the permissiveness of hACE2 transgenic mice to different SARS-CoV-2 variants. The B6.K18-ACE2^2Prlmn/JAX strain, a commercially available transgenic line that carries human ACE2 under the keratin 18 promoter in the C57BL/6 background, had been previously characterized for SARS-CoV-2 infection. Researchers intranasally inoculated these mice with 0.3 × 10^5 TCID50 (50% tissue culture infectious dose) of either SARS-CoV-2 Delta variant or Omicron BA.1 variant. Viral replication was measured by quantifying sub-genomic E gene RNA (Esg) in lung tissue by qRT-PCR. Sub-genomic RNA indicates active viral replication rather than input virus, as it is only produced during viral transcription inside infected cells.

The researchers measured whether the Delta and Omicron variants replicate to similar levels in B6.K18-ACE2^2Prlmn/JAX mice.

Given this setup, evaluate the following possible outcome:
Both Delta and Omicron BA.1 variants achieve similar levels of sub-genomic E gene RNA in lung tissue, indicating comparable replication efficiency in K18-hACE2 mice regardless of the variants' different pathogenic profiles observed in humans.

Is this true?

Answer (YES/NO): NO